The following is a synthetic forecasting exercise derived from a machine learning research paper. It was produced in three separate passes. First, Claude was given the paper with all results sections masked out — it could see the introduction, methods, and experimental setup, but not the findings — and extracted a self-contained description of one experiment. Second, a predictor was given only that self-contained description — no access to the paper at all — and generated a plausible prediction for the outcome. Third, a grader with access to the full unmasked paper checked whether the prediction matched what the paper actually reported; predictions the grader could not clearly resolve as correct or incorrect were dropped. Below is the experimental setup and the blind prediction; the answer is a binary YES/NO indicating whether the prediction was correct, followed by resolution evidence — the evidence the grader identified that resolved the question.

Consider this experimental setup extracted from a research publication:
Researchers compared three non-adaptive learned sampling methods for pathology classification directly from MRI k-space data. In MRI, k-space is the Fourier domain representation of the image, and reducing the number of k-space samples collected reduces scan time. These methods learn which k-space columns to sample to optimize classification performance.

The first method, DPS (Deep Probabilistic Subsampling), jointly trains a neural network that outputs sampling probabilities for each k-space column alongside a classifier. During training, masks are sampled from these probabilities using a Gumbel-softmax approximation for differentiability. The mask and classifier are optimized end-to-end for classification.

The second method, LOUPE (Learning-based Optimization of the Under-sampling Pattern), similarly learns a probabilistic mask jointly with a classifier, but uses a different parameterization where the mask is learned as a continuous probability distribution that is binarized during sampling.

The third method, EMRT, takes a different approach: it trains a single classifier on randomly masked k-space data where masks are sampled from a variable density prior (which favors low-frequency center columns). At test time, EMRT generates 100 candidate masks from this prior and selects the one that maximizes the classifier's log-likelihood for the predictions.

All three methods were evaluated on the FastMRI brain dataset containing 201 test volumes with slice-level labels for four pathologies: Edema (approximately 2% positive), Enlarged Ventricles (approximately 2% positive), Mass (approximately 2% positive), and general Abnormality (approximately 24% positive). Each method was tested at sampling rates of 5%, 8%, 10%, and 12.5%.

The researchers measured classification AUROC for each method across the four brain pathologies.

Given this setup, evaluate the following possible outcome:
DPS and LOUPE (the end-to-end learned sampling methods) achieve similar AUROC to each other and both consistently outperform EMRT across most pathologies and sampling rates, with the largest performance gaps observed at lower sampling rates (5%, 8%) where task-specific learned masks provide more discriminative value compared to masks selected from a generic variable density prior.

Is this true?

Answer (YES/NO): NO